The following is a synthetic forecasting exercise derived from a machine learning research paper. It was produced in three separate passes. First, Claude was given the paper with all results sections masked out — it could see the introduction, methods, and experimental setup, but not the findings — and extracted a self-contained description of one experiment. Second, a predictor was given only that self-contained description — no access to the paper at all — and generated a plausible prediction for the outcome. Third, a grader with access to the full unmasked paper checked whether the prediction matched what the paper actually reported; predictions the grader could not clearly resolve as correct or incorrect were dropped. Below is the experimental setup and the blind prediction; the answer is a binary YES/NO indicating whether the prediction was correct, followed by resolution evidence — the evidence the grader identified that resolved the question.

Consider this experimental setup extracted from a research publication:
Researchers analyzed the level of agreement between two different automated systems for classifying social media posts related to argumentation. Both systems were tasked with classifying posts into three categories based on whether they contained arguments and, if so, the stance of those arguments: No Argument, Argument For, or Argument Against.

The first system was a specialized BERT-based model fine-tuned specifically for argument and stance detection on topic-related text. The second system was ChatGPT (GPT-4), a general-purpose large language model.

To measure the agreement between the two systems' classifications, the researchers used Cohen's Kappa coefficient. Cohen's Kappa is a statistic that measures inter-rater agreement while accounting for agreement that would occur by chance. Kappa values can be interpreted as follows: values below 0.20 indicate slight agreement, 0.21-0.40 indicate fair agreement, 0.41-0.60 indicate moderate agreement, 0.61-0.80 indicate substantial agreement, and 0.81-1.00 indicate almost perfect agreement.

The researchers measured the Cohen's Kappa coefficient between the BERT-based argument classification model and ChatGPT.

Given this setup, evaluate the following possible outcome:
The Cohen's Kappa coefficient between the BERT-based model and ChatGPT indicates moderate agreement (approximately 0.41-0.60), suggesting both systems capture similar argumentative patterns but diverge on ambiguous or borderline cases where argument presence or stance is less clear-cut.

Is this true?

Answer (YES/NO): YES